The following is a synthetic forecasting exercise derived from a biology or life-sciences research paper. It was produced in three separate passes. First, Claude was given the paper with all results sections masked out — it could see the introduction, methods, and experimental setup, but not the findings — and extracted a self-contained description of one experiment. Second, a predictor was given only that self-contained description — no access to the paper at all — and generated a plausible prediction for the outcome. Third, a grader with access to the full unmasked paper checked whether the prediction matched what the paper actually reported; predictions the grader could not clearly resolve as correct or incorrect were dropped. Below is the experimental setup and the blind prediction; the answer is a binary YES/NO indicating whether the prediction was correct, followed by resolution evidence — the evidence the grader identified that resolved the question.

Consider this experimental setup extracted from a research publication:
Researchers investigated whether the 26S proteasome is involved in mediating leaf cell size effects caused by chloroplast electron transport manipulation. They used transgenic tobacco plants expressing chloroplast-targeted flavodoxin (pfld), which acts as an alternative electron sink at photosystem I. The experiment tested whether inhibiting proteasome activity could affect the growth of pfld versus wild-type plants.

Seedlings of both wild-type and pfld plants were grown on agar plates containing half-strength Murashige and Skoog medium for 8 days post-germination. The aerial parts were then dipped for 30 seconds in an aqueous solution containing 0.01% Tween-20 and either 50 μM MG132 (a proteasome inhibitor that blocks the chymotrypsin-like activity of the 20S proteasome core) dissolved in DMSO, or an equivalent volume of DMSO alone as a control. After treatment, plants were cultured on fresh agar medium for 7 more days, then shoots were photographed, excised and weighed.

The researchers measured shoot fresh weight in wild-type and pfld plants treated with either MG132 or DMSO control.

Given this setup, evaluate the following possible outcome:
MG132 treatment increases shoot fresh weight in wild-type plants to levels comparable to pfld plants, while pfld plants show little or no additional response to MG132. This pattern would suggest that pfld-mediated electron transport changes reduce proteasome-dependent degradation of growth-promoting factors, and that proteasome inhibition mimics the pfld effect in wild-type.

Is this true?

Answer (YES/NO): NO